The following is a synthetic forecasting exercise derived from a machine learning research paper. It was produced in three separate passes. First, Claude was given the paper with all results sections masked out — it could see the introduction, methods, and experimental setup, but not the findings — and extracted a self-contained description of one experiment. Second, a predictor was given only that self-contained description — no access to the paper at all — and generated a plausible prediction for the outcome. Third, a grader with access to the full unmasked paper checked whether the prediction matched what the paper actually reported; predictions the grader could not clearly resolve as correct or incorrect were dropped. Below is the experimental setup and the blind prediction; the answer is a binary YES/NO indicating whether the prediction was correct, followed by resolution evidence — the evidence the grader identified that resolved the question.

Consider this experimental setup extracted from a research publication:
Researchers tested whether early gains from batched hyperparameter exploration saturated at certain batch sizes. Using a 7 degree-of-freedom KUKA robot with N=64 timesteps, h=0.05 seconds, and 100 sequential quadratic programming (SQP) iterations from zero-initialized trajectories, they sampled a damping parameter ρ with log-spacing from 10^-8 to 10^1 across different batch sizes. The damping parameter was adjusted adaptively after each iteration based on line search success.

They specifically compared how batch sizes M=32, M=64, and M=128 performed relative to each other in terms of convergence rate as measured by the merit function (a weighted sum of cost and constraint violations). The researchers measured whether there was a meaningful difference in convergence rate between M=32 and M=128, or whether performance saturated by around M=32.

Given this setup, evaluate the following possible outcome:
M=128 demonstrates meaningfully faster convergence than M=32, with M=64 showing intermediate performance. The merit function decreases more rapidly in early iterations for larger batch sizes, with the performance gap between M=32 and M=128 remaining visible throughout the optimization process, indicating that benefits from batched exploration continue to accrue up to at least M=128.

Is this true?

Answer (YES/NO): NO